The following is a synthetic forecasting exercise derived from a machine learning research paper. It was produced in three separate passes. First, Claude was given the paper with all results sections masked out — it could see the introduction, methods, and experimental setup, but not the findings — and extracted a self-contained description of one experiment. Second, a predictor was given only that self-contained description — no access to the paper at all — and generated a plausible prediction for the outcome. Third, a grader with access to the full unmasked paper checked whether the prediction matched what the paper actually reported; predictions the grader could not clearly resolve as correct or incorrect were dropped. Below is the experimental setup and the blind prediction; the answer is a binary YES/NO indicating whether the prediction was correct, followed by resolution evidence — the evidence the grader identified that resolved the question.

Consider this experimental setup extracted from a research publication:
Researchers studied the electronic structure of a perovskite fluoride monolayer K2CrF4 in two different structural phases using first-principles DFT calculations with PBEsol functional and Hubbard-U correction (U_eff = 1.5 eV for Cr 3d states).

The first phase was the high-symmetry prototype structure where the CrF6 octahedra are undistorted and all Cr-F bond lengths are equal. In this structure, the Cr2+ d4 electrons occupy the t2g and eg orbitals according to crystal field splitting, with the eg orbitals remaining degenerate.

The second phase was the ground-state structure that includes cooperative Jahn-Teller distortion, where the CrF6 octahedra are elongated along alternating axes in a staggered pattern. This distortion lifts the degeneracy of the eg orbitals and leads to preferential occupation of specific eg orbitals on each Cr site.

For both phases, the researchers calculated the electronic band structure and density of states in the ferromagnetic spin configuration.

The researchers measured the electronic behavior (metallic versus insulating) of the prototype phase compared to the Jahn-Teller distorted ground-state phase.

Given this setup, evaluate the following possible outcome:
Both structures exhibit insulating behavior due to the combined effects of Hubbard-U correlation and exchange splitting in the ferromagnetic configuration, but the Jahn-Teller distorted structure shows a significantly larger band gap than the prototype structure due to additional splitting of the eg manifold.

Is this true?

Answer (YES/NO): NO